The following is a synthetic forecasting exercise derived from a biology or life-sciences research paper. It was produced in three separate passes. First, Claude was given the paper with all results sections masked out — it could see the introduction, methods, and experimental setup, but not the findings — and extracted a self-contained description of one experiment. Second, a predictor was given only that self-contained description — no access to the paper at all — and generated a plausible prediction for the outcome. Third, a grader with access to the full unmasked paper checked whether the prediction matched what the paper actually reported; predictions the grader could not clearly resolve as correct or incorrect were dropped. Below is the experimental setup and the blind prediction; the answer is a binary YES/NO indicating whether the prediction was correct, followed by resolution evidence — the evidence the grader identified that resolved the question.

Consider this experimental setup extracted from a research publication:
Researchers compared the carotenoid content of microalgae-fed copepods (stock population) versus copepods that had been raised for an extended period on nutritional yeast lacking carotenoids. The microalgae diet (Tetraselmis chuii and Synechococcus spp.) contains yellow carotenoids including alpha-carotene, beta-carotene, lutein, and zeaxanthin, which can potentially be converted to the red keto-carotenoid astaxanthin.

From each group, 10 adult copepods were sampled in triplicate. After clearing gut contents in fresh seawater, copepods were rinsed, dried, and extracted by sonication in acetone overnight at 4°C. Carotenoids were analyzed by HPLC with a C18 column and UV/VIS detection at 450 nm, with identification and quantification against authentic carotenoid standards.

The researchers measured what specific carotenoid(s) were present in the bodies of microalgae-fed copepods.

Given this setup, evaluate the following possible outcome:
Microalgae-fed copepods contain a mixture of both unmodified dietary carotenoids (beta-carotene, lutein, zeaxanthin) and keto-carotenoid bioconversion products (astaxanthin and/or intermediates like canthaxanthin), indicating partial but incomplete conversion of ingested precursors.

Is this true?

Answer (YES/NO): NO